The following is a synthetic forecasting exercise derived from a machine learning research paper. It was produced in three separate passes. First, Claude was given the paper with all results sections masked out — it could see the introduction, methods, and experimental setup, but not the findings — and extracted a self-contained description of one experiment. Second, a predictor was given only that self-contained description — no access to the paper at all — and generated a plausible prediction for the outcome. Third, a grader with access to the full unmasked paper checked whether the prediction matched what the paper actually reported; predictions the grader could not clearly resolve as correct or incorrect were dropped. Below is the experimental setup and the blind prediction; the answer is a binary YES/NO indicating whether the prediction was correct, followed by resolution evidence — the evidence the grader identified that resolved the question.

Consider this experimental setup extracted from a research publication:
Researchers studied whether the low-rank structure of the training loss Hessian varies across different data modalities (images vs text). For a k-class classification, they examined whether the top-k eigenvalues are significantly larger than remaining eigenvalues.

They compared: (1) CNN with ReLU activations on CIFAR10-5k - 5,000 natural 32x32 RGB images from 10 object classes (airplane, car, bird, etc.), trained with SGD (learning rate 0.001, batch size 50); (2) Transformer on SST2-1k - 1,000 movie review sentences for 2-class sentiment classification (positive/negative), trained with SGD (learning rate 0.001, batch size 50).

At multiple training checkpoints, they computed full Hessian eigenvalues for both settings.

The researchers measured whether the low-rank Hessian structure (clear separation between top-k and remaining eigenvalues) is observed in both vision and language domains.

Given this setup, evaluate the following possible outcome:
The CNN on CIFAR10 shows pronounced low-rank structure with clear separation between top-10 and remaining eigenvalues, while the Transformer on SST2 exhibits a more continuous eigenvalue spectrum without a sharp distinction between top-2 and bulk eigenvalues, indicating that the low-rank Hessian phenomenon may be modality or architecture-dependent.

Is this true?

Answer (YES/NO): NO